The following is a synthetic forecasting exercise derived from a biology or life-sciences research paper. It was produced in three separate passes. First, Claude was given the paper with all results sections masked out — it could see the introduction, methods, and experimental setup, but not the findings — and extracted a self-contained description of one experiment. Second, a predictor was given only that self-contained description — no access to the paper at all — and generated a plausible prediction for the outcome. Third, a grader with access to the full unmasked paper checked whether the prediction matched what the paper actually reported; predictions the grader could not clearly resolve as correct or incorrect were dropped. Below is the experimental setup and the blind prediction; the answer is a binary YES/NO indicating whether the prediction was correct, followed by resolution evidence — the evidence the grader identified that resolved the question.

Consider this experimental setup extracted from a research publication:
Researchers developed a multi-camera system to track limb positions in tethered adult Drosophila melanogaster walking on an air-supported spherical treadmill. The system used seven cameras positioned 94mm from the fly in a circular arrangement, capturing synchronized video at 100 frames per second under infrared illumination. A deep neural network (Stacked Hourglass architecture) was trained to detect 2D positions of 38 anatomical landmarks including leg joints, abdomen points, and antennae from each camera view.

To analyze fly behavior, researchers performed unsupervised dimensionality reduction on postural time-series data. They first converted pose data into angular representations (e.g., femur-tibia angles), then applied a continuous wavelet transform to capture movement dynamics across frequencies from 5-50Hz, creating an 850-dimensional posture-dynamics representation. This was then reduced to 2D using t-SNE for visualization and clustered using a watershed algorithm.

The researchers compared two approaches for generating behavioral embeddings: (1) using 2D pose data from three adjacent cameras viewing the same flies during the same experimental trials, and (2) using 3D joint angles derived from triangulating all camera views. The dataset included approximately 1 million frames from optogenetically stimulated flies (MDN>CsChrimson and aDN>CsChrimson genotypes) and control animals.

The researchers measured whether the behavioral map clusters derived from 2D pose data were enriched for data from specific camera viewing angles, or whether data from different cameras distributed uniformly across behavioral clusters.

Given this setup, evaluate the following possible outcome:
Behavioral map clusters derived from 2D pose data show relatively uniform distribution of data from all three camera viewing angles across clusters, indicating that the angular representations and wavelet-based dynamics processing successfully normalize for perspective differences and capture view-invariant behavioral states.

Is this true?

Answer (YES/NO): NO